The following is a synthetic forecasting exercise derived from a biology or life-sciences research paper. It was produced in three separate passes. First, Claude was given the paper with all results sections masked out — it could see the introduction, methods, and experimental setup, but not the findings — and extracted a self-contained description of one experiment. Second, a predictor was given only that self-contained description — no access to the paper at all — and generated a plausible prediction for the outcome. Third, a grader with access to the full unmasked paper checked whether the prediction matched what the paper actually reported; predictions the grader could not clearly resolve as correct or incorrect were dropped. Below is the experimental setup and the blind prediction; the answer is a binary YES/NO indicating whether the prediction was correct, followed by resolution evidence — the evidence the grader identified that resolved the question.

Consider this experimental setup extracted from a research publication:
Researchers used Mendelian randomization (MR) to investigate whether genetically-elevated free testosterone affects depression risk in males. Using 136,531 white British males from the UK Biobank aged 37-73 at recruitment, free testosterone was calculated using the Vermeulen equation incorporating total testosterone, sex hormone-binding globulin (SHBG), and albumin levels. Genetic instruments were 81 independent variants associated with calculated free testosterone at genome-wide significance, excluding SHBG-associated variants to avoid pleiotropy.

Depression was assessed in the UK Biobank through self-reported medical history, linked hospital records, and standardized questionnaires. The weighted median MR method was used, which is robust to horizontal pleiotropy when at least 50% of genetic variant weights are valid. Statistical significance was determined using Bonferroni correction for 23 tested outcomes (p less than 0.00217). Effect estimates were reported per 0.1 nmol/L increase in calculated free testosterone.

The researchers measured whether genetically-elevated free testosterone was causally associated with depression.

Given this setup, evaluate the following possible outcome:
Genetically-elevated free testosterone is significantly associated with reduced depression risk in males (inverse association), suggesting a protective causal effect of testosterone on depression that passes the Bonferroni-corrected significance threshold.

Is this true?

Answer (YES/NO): NO